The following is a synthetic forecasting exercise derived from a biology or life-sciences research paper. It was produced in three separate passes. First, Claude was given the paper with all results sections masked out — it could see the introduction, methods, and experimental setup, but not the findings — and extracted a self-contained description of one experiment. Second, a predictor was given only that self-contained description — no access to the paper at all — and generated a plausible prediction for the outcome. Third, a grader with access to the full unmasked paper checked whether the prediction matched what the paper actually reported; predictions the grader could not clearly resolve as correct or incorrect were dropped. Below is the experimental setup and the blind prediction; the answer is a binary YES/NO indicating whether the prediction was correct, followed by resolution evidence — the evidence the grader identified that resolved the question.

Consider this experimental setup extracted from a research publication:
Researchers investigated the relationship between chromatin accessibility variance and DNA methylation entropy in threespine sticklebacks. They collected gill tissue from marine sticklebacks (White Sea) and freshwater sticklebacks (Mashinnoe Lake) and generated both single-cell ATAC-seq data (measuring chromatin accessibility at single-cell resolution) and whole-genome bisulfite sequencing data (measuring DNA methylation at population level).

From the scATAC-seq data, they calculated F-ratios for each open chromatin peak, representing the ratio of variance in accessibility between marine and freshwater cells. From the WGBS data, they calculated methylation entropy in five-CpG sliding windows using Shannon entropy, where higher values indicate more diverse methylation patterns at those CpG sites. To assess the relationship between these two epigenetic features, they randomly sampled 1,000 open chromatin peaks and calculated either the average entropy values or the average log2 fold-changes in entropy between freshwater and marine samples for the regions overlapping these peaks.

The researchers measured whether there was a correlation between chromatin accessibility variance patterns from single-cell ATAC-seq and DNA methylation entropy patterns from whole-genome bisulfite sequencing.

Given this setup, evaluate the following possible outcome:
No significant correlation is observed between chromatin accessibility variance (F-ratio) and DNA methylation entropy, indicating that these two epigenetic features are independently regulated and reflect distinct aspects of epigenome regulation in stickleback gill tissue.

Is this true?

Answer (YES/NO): NO